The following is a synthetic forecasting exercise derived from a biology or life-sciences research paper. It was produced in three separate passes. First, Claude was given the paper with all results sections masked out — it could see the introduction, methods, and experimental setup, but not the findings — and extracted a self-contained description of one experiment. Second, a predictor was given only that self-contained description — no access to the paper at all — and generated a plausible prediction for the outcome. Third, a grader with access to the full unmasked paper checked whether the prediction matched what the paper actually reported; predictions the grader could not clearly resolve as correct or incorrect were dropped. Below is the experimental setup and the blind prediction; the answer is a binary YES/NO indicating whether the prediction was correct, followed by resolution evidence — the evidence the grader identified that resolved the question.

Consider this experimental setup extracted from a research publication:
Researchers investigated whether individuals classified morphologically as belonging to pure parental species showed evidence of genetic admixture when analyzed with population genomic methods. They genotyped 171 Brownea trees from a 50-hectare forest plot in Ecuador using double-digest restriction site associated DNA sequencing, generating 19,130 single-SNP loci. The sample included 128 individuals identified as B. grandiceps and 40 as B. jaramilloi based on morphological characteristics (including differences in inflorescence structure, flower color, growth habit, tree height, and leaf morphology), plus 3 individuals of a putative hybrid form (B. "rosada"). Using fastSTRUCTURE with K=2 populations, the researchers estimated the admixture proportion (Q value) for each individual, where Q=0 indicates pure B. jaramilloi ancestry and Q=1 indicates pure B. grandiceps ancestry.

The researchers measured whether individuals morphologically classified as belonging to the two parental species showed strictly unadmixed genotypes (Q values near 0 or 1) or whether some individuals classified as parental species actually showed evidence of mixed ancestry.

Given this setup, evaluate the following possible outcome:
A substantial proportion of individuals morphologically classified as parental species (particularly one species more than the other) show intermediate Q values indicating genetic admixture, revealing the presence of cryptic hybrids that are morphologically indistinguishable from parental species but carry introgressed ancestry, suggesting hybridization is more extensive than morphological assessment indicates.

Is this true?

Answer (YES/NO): YES